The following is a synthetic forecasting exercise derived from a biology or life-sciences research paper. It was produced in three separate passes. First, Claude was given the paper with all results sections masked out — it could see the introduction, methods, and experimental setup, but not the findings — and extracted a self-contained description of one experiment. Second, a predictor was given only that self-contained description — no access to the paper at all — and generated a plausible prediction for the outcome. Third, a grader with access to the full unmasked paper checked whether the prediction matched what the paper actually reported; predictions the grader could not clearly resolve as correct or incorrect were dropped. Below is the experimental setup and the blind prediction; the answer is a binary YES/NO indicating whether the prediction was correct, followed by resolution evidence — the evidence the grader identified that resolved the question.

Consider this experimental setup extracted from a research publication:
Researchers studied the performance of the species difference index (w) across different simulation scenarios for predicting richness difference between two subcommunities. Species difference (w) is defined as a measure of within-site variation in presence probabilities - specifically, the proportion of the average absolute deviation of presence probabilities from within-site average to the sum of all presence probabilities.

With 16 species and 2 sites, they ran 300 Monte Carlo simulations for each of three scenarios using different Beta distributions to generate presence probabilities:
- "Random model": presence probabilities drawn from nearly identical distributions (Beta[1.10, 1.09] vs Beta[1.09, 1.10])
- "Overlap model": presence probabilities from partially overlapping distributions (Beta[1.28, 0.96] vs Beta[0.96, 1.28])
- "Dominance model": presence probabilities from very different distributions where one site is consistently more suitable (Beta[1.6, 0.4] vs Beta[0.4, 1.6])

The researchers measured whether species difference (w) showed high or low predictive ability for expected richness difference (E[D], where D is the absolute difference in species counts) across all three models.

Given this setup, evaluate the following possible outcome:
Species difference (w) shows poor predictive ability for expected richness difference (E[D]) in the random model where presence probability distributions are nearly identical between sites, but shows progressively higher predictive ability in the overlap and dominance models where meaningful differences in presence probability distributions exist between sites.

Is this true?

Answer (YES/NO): NO